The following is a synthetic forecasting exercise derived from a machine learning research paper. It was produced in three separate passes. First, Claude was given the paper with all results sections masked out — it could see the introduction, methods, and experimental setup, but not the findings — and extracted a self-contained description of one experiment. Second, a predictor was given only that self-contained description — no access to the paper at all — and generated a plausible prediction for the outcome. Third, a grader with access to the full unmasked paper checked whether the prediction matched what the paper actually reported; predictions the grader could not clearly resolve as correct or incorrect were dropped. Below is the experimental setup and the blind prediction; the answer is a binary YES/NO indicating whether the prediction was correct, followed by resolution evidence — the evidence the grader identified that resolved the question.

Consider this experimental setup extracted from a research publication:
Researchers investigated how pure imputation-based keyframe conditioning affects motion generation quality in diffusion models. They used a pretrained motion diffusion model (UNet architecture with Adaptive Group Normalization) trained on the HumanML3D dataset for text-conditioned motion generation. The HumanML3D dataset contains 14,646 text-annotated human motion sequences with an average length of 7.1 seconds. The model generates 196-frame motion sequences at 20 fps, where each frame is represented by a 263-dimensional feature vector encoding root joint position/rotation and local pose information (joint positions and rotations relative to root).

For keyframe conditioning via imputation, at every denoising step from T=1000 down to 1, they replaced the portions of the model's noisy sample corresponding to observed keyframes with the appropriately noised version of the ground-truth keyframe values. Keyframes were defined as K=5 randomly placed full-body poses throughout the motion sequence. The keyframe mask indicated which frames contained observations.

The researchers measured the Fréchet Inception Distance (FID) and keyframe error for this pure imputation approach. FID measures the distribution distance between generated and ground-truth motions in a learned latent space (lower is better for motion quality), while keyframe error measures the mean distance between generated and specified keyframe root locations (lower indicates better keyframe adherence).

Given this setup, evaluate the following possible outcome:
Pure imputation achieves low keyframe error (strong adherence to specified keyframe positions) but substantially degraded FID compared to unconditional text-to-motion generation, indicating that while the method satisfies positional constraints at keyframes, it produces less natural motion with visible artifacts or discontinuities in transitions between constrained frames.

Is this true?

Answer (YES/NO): YES